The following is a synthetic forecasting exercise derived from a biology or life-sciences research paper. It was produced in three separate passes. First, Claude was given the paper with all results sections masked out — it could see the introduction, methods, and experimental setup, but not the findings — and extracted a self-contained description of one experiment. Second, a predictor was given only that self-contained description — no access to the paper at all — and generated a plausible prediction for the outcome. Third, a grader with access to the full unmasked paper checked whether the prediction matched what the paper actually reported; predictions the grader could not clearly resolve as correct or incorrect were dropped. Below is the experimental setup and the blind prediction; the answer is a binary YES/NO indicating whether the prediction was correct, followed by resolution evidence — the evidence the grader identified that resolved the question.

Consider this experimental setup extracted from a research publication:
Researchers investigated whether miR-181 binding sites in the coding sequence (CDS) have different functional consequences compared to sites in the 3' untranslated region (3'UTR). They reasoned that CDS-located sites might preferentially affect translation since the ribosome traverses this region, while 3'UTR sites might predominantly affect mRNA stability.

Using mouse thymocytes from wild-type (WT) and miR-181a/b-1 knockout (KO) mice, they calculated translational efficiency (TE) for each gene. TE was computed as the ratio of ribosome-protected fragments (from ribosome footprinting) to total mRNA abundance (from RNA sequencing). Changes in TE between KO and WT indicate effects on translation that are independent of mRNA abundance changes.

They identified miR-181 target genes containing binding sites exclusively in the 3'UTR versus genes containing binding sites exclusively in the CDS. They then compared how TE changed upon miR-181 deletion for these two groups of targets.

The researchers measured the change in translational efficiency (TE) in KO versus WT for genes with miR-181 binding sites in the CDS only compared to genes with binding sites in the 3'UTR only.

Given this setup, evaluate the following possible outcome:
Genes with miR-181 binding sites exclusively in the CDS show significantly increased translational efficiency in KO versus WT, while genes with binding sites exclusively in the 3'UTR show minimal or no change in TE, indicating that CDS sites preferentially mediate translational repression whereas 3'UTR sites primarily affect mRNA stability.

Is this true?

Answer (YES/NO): NO